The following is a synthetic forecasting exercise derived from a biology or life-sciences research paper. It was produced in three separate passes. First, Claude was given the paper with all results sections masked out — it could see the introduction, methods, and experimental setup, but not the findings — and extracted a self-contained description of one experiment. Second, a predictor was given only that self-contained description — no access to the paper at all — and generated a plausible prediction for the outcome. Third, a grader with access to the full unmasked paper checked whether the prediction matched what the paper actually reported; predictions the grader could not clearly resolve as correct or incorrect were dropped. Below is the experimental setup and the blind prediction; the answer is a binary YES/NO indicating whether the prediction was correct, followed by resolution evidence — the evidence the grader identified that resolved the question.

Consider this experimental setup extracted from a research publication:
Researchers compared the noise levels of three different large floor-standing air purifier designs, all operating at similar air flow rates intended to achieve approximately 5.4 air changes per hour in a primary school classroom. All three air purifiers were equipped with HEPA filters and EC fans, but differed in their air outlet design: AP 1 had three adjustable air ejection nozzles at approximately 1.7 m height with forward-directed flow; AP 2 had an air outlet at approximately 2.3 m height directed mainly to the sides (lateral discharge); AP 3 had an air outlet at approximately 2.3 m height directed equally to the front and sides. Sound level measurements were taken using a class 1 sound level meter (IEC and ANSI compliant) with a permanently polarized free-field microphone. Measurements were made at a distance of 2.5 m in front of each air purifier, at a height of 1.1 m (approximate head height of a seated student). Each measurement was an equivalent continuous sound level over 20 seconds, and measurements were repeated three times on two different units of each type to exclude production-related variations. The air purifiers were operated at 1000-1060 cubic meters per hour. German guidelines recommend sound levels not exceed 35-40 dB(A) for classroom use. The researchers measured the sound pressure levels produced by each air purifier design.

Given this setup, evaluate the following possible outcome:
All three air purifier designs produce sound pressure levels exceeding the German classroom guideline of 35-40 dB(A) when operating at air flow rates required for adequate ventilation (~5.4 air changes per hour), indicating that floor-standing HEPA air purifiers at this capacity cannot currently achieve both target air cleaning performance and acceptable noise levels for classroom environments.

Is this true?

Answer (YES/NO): NO